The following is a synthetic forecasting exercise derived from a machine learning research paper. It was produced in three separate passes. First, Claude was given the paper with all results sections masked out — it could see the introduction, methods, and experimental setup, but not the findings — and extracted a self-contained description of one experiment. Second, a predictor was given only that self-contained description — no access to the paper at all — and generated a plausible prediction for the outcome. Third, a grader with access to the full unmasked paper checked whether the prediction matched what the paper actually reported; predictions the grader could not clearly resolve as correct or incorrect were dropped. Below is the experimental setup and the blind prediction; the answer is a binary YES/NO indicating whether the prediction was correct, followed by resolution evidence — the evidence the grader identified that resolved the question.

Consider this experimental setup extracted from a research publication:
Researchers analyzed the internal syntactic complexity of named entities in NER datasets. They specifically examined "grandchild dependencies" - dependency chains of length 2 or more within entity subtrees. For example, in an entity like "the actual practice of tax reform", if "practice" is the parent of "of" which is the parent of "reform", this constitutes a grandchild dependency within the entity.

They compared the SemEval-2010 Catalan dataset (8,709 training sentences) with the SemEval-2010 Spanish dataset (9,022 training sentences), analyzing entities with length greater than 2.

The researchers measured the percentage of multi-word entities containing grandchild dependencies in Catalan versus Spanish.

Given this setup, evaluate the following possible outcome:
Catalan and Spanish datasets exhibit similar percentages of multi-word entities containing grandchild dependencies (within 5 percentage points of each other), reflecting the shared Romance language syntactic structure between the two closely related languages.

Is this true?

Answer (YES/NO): YES